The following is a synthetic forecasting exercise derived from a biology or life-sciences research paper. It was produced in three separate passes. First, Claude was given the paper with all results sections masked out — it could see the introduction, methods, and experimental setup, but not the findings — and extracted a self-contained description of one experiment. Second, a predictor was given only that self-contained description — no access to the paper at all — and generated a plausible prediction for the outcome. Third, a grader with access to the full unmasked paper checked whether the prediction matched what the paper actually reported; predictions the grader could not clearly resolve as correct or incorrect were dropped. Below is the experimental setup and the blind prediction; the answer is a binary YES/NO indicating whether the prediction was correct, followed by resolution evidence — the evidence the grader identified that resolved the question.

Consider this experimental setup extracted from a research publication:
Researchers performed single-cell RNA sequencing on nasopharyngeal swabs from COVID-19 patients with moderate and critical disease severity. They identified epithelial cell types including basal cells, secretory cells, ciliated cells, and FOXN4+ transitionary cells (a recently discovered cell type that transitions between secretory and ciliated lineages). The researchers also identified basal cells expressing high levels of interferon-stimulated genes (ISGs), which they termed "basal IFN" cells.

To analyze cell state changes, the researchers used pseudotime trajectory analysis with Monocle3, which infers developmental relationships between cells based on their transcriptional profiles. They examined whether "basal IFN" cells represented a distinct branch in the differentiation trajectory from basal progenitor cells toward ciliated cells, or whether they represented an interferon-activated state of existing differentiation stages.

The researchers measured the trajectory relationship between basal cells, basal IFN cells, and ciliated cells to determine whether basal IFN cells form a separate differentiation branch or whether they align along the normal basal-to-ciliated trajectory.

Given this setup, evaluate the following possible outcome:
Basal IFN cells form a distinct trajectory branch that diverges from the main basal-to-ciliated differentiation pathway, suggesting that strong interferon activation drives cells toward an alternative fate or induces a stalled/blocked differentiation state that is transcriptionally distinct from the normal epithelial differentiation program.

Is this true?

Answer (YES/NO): NO